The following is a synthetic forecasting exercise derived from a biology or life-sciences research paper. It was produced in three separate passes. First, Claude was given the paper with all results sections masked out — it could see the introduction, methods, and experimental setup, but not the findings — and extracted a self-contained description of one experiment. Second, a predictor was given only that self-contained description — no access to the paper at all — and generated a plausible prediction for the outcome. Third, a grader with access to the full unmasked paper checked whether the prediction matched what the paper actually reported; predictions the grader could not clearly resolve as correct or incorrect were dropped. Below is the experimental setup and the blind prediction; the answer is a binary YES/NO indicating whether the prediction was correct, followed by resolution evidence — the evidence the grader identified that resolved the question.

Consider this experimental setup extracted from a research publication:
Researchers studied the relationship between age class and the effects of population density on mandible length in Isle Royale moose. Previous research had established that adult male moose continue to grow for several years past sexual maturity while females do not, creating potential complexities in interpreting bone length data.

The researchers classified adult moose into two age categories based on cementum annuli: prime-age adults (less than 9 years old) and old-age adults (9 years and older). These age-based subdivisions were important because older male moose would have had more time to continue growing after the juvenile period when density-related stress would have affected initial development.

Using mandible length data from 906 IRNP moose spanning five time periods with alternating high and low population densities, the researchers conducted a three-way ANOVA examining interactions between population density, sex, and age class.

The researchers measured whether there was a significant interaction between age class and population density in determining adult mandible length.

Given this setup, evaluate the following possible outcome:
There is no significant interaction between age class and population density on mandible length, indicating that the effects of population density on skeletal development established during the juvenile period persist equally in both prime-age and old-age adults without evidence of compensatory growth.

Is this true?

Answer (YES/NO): YES